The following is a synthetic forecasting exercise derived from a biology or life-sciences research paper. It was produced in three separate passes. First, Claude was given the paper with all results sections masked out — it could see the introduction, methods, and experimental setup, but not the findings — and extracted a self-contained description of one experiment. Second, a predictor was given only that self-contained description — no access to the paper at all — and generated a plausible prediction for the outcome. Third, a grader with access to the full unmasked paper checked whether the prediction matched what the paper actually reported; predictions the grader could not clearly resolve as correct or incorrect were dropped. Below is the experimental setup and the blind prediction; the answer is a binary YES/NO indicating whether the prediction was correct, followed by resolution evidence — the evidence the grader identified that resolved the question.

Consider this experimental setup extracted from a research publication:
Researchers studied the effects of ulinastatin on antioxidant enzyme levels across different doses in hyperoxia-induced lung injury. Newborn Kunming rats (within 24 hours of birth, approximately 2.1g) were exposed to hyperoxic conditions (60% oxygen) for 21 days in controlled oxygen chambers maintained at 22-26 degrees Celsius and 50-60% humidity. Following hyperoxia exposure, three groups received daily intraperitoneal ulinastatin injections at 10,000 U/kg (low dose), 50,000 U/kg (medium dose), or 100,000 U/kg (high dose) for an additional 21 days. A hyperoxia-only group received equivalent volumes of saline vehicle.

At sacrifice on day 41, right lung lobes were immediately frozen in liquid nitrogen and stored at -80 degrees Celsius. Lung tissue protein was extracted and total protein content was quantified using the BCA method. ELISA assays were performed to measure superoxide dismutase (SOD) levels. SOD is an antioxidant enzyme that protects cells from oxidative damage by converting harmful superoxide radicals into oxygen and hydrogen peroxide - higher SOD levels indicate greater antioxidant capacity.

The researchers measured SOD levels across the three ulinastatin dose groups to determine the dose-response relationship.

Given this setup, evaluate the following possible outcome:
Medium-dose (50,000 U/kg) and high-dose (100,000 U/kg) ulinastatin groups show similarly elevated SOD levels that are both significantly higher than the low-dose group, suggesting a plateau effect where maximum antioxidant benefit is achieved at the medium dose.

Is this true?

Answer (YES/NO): NO